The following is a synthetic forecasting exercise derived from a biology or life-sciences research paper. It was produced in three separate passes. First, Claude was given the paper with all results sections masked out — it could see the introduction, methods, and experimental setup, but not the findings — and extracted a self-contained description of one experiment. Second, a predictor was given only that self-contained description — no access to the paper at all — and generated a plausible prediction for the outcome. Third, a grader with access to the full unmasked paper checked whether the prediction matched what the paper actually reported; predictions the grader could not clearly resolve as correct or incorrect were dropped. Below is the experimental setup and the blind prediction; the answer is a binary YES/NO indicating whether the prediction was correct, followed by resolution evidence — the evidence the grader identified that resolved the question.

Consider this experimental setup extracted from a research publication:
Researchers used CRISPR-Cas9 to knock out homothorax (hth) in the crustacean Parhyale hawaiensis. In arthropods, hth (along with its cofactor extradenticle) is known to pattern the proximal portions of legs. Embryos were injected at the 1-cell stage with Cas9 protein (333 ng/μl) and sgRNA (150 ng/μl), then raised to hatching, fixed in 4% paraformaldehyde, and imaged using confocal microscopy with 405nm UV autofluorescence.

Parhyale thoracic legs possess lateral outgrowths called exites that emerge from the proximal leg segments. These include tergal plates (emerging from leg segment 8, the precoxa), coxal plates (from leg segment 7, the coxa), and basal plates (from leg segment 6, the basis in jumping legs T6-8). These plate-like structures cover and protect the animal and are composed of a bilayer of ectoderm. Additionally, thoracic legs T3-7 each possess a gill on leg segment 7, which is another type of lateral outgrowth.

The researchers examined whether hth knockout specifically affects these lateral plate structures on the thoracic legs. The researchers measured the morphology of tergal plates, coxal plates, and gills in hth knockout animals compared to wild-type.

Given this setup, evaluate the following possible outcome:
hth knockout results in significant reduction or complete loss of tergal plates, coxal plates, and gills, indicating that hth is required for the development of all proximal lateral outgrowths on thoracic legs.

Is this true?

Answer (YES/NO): NO